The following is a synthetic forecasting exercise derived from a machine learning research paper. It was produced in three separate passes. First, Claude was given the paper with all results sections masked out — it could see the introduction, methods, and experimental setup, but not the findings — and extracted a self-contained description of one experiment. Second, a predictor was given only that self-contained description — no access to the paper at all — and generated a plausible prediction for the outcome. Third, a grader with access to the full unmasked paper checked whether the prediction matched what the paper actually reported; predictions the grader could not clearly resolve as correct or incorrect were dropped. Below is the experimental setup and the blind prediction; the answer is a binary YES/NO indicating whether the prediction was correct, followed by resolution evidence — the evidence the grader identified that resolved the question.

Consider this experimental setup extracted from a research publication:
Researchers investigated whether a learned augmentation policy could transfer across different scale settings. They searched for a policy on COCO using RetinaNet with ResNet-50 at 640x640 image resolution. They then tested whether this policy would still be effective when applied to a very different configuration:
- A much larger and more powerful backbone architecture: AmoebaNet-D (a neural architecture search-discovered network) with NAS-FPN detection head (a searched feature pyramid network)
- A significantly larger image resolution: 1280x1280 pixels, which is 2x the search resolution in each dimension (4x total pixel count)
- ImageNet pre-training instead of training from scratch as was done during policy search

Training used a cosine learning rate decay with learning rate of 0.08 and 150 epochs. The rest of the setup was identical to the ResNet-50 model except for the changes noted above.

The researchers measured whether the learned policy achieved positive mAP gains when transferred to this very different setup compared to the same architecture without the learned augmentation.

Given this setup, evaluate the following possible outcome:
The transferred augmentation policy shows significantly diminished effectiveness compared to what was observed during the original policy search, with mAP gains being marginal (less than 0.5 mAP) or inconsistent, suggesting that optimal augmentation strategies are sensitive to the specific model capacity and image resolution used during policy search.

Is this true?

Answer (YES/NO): NO